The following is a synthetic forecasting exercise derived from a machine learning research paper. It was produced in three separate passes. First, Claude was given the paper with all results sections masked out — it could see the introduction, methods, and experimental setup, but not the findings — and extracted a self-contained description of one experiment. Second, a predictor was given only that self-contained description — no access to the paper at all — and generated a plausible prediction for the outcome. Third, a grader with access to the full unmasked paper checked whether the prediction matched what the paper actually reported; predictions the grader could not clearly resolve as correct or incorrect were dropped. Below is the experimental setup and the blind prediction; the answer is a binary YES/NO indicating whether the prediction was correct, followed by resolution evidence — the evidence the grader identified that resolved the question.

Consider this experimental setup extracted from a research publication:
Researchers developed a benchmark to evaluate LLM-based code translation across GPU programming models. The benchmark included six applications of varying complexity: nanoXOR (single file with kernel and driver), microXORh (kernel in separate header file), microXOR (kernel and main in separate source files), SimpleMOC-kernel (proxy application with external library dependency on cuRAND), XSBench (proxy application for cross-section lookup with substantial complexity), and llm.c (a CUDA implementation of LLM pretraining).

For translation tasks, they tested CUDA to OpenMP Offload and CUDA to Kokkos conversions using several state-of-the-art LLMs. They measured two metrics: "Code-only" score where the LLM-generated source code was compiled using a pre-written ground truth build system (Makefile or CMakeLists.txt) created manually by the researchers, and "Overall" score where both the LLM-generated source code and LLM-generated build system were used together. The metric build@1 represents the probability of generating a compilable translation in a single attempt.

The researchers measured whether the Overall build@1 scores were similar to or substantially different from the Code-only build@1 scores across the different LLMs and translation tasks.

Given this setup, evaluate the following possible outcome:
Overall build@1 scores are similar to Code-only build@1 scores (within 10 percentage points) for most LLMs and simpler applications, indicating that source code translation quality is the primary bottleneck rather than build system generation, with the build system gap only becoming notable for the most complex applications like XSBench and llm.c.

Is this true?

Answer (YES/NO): NO